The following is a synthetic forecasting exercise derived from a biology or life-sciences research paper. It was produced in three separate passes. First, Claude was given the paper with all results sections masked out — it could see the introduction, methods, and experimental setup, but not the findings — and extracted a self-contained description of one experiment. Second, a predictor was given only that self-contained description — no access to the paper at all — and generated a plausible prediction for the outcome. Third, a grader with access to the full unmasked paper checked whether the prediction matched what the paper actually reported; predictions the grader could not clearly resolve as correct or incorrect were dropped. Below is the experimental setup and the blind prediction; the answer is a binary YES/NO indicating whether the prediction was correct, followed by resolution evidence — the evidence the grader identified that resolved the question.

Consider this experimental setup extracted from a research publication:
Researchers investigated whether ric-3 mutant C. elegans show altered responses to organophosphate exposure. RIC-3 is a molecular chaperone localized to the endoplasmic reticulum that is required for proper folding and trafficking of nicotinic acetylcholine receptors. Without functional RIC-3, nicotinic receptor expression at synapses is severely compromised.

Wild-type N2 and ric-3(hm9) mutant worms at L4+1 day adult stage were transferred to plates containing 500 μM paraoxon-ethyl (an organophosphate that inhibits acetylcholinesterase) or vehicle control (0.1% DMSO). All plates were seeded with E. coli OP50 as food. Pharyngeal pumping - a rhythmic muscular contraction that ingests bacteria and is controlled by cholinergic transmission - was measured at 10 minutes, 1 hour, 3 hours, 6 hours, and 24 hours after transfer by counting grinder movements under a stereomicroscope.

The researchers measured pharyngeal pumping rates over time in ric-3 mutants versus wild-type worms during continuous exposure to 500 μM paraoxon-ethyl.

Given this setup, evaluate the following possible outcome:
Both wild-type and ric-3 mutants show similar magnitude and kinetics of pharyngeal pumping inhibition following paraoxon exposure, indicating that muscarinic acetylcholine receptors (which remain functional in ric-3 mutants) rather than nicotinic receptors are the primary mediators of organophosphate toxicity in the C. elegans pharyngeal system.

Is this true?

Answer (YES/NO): NO